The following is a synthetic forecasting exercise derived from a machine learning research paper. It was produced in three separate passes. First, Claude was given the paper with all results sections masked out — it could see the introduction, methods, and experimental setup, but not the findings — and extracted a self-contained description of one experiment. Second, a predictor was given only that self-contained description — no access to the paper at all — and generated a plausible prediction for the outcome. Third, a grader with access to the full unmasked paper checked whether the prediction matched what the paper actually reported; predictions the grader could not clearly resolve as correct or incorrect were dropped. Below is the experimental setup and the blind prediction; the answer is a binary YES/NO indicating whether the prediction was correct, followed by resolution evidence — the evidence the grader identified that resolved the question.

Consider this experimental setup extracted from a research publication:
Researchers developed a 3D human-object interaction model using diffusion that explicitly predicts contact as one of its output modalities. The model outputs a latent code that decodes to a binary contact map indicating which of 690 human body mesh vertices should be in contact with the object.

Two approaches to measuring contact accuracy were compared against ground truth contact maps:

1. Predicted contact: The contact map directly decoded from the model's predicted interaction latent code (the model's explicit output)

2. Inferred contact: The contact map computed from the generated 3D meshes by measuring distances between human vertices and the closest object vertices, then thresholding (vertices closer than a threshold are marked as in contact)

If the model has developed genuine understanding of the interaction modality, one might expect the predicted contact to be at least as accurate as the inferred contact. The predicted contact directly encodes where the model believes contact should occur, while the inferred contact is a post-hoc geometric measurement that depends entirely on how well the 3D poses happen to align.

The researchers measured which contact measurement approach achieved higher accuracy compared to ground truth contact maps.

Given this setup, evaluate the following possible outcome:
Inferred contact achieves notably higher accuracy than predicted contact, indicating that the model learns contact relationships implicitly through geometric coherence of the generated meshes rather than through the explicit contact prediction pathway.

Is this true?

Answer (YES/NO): NO